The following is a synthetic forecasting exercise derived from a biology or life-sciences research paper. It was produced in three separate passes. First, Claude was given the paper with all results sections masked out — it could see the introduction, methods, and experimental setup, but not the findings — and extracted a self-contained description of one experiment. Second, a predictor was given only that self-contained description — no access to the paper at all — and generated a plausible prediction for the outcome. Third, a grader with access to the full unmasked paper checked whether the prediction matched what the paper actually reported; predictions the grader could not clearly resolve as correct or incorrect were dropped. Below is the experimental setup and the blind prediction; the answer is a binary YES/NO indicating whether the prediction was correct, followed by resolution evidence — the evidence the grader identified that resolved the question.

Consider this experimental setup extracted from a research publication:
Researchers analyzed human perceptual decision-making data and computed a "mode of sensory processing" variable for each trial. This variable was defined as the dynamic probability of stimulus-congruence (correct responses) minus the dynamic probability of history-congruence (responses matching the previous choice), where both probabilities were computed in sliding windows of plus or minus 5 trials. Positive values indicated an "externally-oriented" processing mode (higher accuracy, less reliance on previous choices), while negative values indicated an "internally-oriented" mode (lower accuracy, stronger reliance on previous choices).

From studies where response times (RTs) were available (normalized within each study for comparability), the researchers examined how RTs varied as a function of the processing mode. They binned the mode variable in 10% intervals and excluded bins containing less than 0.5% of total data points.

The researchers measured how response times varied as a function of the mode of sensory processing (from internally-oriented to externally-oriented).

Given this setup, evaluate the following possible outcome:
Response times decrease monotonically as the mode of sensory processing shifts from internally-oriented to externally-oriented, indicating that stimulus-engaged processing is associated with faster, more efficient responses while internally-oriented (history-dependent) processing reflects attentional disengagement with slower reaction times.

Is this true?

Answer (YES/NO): NO